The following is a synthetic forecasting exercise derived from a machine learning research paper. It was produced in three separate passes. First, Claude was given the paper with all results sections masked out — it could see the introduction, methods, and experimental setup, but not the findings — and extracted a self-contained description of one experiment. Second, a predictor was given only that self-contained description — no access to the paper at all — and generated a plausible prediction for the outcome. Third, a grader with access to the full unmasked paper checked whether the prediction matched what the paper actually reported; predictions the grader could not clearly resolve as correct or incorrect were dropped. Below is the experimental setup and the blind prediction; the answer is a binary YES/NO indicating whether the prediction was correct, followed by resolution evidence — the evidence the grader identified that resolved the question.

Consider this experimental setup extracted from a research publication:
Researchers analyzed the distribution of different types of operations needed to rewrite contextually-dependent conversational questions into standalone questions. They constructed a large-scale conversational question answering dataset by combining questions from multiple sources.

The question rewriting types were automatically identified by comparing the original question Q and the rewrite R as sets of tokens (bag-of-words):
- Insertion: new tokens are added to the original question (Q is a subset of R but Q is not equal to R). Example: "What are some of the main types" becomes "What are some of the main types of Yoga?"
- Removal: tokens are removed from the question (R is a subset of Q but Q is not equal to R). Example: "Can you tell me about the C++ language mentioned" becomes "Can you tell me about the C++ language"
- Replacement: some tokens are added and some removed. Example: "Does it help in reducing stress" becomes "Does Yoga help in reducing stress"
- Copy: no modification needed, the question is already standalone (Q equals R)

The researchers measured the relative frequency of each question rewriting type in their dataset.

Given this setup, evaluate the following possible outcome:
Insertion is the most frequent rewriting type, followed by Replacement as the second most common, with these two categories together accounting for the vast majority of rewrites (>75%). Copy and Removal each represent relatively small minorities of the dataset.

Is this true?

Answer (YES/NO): NO